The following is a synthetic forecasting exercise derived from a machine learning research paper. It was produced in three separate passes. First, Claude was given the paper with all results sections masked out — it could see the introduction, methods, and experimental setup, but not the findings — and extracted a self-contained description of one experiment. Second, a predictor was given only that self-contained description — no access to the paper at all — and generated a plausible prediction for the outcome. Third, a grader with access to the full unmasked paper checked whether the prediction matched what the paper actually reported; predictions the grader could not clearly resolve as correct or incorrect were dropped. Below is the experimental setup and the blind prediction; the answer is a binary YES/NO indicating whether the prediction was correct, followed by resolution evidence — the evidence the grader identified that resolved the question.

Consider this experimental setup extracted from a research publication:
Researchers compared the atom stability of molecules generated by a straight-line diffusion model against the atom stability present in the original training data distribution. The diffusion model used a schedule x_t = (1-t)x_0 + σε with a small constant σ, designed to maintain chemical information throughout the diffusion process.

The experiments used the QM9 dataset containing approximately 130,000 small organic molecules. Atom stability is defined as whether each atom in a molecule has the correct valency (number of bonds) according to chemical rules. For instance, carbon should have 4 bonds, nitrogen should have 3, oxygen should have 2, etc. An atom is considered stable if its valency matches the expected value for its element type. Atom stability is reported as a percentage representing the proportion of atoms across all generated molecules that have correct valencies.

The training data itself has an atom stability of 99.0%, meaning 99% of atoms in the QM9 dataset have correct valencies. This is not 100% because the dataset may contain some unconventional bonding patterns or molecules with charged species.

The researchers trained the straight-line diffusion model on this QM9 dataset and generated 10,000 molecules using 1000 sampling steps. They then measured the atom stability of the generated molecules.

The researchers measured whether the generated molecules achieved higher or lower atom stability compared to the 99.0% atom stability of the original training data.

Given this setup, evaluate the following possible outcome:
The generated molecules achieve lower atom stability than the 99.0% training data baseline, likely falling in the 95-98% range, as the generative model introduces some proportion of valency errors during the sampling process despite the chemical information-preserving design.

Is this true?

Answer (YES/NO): NO